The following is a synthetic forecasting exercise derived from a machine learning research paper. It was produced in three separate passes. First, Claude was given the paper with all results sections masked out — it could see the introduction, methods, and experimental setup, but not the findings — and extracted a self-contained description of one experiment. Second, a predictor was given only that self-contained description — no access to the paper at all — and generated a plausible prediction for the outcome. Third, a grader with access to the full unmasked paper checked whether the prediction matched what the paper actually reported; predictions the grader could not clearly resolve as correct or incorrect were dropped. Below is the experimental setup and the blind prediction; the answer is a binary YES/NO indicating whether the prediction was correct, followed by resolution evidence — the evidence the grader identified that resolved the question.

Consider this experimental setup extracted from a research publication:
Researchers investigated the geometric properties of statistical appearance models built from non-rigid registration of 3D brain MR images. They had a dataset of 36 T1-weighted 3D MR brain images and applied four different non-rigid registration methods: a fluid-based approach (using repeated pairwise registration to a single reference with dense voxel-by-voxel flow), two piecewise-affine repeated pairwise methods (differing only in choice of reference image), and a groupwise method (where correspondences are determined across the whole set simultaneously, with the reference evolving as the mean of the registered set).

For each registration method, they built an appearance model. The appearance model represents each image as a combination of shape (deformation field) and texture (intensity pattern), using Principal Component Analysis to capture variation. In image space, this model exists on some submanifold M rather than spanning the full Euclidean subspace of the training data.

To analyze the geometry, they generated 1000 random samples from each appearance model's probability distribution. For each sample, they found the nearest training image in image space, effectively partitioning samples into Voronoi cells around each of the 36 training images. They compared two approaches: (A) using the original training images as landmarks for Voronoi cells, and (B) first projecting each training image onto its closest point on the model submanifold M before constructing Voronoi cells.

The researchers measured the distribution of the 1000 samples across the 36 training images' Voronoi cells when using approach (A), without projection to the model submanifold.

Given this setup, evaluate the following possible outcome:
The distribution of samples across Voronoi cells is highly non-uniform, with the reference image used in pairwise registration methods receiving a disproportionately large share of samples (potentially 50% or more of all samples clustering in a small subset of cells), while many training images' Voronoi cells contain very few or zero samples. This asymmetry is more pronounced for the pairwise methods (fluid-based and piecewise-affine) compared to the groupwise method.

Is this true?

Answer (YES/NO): NO